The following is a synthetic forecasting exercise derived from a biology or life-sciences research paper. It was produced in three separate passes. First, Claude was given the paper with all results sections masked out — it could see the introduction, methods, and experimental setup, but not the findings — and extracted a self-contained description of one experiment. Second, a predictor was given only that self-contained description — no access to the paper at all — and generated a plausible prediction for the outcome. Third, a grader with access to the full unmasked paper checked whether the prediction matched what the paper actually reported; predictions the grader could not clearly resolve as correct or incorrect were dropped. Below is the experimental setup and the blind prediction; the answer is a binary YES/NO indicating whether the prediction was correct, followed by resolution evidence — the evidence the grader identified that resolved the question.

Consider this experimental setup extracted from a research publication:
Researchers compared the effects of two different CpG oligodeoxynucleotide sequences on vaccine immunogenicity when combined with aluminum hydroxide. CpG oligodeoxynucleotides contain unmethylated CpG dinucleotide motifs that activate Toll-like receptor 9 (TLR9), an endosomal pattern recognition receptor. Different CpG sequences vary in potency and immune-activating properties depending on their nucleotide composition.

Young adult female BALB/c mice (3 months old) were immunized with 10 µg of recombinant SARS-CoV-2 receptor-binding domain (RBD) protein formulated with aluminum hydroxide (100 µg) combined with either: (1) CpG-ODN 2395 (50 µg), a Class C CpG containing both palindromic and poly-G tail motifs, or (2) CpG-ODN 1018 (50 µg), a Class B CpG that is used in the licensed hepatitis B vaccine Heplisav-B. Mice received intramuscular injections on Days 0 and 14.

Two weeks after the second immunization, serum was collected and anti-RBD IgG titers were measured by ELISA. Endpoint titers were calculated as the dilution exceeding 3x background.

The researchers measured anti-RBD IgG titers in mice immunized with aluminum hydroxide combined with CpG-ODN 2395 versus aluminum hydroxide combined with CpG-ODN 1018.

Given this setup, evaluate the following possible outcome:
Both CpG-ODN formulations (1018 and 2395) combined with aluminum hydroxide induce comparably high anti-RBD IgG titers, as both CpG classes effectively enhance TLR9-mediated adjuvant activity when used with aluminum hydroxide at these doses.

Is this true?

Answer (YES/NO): YES